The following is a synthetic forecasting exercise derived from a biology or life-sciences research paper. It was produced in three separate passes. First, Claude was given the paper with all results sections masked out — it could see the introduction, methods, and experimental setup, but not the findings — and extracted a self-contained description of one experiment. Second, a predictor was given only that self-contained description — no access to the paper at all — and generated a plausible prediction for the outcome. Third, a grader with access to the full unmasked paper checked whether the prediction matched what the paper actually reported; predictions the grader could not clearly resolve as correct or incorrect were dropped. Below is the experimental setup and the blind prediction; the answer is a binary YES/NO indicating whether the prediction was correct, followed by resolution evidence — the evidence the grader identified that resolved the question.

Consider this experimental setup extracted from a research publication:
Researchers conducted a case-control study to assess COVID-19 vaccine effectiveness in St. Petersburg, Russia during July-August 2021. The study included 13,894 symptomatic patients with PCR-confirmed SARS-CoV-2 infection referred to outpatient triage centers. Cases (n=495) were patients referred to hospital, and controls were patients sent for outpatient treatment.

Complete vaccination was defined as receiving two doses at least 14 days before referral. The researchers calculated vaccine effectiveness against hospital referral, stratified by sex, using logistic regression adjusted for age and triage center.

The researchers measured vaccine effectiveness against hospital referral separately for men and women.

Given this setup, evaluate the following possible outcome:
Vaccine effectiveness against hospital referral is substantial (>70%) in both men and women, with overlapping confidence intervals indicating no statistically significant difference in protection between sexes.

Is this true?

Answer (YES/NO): YES